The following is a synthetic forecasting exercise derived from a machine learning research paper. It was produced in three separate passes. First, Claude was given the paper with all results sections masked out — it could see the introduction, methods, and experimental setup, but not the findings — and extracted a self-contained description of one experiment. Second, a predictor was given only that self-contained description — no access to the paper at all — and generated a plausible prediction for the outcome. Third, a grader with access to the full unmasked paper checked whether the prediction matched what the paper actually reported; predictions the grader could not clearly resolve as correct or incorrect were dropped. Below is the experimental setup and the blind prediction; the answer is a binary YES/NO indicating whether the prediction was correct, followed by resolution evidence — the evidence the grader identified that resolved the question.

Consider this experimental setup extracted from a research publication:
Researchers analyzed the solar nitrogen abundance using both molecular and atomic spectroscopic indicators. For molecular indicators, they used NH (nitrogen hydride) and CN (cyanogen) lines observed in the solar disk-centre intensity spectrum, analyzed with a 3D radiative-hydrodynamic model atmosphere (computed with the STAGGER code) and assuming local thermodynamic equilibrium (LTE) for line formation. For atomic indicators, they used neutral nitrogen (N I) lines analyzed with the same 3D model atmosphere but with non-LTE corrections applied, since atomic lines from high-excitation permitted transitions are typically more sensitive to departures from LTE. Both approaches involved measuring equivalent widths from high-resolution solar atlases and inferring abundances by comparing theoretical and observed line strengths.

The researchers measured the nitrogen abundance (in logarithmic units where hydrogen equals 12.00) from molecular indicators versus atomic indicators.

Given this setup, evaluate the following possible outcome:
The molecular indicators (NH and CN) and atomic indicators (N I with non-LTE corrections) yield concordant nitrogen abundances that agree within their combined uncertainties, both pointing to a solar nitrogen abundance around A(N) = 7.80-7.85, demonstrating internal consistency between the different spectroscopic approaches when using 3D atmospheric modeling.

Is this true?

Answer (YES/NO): NO